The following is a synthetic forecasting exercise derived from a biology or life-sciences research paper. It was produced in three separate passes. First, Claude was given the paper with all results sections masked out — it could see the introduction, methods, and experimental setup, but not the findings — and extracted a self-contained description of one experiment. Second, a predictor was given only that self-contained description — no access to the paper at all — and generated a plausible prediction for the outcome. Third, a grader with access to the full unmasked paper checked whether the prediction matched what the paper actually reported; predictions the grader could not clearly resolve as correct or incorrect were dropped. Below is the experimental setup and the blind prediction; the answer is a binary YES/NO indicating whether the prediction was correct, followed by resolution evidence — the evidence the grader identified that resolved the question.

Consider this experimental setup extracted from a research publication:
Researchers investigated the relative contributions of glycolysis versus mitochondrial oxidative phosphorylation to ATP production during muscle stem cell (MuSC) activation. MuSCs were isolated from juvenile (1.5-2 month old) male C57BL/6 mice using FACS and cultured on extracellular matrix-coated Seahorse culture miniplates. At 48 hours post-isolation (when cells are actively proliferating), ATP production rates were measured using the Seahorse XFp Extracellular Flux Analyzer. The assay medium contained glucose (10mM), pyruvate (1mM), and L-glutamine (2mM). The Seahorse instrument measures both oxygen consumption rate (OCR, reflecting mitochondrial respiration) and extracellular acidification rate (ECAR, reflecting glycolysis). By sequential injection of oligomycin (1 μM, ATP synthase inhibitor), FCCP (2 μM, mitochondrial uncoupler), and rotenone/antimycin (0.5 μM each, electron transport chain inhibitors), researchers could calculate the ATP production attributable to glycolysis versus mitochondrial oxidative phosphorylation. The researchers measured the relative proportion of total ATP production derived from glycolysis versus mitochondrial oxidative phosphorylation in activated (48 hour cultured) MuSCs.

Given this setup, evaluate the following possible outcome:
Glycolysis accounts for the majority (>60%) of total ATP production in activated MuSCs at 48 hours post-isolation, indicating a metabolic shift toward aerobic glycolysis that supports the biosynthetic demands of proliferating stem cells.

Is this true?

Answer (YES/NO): NO